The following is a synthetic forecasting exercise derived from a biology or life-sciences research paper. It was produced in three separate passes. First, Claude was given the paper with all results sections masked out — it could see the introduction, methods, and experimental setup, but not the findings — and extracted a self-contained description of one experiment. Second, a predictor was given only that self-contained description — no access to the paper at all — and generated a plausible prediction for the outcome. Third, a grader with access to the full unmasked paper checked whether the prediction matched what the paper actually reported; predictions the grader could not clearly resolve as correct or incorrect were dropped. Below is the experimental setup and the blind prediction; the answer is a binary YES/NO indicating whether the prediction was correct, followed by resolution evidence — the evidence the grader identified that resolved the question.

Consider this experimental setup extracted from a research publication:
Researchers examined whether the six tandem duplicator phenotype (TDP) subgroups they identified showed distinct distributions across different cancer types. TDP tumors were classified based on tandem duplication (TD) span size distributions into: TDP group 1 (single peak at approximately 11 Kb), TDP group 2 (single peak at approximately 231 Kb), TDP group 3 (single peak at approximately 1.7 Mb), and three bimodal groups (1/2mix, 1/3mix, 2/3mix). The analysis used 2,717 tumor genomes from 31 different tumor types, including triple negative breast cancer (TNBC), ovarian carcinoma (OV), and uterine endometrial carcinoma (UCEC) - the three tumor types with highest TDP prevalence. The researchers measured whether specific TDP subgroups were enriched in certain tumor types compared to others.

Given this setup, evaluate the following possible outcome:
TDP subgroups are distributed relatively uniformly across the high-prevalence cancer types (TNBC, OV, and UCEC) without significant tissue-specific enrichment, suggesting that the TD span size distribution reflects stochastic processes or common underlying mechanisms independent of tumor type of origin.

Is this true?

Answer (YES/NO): NO